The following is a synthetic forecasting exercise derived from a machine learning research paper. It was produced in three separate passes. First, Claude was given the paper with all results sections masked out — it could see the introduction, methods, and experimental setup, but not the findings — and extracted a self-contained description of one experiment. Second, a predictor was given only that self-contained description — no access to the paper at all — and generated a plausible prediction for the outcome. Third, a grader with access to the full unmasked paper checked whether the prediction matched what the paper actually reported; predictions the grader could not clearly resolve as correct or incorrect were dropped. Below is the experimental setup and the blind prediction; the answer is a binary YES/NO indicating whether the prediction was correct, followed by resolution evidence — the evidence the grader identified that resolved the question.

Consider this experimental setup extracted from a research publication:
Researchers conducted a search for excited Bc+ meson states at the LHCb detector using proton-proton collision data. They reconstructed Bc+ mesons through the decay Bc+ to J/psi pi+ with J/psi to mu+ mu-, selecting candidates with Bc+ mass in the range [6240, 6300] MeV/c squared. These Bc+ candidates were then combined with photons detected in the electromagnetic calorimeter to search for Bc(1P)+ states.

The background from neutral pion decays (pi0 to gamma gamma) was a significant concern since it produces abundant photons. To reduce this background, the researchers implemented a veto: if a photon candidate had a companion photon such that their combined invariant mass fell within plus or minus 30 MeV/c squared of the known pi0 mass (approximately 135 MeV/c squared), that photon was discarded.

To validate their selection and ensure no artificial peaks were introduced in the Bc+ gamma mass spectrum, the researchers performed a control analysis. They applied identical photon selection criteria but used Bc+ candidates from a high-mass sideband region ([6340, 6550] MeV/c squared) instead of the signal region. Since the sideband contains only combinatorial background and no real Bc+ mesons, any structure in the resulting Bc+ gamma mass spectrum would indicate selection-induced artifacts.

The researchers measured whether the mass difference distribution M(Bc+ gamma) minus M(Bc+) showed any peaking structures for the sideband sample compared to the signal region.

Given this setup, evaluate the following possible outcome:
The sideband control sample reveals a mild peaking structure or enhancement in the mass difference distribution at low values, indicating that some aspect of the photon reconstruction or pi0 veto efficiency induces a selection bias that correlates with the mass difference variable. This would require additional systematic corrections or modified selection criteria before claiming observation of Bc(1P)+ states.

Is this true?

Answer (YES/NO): NO